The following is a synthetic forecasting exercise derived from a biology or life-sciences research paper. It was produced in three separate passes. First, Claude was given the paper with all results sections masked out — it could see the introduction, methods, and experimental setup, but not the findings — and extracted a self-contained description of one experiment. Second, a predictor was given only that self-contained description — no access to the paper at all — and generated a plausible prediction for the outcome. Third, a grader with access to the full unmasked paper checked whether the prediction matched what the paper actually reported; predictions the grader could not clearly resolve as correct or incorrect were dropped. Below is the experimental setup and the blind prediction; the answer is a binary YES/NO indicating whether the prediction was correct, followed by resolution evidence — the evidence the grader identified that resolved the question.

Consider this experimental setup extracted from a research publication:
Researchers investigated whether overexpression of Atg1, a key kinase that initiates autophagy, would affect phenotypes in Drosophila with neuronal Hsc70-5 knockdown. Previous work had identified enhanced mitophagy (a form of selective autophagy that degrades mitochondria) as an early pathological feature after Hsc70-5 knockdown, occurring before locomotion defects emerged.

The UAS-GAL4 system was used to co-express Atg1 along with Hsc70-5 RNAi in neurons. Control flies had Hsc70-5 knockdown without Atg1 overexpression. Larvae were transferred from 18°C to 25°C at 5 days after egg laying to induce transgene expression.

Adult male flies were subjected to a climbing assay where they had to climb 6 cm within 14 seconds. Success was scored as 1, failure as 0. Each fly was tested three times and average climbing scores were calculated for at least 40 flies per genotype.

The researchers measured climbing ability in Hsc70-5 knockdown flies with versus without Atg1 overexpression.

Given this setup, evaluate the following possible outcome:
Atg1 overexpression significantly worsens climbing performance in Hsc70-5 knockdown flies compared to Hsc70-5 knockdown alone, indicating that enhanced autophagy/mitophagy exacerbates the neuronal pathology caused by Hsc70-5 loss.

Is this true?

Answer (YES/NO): YES